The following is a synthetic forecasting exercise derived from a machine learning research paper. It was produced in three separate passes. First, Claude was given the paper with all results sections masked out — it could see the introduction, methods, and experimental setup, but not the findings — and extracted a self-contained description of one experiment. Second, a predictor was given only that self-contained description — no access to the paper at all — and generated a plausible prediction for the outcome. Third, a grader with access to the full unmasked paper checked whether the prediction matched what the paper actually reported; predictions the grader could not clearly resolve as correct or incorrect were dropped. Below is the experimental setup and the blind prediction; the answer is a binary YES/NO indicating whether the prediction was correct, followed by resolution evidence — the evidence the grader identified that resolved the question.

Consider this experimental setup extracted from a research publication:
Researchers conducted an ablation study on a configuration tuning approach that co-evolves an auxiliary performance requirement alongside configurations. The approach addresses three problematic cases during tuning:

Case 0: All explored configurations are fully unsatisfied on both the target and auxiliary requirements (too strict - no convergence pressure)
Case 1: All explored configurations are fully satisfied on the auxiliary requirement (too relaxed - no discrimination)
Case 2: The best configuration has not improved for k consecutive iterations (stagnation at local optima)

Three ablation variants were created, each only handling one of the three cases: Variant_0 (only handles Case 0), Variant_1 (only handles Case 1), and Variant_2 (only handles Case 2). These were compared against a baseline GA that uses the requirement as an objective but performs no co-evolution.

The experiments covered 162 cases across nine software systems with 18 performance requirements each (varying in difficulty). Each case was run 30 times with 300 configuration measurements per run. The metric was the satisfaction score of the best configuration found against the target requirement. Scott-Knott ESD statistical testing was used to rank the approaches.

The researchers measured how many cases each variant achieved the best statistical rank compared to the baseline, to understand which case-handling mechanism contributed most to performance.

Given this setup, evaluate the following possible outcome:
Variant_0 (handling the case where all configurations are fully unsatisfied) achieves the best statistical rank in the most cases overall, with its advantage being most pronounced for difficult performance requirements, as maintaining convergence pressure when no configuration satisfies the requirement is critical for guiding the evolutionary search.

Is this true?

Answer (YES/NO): YES